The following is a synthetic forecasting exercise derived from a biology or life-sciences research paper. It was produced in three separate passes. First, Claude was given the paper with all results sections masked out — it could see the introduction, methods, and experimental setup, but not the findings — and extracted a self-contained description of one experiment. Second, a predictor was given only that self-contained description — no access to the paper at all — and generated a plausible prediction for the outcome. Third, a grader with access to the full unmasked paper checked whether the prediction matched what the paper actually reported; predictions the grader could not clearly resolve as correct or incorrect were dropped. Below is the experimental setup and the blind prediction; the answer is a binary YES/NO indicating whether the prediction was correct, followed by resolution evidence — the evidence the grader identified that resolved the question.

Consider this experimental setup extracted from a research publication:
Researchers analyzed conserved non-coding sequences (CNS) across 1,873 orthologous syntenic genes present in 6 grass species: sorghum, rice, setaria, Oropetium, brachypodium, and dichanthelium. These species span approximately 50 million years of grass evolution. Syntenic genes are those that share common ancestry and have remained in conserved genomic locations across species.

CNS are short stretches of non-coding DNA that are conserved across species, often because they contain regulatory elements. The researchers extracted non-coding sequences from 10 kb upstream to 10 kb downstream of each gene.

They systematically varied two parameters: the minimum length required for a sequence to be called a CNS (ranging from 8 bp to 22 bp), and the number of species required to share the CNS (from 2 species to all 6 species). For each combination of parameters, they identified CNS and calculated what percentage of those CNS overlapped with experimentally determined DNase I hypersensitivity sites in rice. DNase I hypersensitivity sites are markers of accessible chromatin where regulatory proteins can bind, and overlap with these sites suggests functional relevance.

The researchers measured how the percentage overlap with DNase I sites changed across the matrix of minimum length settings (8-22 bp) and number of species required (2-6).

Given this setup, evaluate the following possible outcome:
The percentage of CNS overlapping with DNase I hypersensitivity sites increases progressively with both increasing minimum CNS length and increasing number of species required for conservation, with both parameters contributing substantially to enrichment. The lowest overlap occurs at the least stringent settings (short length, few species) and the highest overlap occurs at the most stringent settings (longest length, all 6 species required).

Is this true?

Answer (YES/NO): YES